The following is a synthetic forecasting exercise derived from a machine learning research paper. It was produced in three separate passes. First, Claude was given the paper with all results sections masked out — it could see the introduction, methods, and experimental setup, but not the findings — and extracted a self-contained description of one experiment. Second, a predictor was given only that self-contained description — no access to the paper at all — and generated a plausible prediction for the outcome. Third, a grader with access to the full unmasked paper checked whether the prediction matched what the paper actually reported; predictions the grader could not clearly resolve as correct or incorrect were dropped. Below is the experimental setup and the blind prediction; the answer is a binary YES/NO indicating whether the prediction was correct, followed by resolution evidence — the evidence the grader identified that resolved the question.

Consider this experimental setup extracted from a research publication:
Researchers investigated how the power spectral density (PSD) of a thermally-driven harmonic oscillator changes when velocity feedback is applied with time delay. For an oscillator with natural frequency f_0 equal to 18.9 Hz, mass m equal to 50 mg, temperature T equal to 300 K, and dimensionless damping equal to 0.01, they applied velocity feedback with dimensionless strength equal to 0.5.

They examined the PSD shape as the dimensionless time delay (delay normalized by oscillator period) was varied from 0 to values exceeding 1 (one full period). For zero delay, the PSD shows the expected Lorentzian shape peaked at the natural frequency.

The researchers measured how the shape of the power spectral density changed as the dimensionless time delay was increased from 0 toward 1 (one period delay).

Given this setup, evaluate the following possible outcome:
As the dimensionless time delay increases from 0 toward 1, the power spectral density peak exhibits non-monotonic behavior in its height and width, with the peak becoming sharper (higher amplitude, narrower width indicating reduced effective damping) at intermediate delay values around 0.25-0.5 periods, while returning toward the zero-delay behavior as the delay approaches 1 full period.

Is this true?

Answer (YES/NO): NO